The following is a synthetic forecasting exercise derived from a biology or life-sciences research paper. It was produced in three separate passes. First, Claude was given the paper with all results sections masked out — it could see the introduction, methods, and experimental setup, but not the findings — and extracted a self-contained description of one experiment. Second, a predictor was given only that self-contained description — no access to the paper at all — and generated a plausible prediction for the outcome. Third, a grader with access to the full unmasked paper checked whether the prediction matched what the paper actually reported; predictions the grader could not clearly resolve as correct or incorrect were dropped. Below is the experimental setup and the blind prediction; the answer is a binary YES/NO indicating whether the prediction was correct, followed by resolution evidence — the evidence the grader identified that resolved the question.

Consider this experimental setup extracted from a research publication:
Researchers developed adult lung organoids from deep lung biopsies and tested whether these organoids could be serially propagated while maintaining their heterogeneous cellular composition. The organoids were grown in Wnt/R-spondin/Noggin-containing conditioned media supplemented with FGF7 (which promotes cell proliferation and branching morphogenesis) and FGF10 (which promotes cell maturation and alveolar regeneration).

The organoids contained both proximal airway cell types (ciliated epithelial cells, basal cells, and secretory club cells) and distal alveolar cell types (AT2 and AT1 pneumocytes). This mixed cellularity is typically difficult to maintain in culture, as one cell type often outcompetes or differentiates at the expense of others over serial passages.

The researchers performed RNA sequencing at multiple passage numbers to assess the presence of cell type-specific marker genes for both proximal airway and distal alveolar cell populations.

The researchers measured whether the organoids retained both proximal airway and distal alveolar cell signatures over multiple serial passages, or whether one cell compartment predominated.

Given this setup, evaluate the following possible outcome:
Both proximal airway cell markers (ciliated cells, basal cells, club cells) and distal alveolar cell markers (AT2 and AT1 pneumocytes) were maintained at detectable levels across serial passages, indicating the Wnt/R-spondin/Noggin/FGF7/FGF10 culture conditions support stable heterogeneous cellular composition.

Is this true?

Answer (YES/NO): YES